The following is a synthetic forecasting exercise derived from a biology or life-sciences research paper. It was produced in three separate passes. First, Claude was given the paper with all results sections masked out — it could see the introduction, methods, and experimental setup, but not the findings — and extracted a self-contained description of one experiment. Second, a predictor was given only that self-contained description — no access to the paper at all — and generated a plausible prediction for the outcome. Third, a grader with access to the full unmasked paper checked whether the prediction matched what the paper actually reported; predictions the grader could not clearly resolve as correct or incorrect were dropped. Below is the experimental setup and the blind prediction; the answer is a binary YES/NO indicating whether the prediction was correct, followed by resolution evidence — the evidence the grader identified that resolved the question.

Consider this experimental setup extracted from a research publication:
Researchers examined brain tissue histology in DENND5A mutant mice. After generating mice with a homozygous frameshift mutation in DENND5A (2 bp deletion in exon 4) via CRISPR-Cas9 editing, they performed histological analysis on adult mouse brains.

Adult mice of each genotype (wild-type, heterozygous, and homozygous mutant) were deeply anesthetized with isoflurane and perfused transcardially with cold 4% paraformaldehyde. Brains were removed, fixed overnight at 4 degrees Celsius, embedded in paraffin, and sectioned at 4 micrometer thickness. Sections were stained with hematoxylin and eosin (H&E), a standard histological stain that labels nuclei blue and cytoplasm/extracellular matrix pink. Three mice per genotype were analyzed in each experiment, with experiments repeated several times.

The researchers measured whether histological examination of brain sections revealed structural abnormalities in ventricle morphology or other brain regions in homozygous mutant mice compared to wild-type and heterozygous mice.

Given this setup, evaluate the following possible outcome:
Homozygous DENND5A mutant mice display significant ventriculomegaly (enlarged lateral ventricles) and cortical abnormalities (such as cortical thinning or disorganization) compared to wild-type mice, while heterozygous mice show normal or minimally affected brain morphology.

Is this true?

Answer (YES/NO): NO